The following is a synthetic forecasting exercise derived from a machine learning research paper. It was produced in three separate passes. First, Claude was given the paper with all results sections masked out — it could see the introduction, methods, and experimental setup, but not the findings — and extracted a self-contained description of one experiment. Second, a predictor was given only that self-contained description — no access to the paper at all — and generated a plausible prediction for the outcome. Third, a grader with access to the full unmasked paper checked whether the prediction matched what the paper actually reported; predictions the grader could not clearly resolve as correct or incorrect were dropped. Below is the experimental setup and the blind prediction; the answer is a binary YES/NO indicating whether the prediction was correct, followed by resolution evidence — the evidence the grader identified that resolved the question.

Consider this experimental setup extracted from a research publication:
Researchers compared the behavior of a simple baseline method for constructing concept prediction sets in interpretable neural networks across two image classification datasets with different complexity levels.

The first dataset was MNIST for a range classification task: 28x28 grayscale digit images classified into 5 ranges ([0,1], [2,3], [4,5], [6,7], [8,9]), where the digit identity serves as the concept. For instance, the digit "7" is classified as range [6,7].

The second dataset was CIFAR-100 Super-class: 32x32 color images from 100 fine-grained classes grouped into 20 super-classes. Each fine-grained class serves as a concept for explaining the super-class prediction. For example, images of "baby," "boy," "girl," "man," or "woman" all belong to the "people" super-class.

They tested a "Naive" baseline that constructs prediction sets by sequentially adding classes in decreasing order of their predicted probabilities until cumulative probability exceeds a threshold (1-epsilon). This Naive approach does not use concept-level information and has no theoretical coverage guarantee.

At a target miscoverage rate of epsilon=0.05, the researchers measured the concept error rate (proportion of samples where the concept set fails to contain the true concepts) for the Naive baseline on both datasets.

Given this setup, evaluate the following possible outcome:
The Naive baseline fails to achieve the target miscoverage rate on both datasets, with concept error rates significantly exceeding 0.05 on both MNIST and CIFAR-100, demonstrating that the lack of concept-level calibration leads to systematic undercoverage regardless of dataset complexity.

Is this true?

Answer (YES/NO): NO